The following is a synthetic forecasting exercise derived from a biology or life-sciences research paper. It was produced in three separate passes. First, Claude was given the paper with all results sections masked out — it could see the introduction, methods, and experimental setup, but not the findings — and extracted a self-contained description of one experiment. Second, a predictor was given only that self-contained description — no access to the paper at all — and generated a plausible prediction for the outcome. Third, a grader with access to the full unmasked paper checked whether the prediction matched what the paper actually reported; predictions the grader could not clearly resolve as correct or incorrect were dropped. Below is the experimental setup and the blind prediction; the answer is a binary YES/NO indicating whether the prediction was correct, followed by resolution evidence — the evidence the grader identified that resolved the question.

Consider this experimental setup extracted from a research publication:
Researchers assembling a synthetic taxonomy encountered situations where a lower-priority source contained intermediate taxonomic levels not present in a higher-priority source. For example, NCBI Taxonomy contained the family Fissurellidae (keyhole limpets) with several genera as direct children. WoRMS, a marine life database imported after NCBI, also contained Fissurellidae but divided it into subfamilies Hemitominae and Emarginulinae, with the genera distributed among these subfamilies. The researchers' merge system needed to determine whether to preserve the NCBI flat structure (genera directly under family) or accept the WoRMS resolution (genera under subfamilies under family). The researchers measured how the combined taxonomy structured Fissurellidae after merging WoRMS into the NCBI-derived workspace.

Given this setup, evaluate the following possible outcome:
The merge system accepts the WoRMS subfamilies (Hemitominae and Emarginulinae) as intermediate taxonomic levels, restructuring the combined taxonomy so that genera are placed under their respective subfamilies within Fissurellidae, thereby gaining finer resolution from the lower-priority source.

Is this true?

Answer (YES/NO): YES